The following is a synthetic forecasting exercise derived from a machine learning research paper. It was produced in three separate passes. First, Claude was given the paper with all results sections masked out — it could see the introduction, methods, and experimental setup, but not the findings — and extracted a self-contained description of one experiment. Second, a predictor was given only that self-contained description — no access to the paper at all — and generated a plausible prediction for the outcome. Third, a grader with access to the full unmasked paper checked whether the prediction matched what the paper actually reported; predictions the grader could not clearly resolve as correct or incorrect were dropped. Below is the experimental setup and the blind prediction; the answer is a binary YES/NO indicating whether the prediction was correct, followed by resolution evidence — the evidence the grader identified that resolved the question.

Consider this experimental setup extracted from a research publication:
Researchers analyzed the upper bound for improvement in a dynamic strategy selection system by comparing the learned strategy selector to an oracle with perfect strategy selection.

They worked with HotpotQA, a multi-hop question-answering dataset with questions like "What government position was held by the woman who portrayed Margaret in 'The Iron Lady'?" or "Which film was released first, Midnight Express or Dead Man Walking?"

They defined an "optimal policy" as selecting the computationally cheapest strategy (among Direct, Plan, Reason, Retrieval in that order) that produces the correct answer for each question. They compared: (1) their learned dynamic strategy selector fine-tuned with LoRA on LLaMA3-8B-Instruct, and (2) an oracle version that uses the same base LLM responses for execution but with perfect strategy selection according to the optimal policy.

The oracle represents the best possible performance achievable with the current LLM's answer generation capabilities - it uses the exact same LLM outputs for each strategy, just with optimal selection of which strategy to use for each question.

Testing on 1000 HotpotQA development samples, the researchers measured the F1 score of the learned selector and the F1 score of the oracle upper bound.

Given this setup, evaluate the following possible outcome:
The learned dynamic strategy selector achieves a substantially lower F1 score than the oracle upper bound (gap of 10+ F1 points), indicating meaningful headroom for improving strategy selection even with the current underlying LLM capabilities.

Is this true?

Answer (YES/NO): YES